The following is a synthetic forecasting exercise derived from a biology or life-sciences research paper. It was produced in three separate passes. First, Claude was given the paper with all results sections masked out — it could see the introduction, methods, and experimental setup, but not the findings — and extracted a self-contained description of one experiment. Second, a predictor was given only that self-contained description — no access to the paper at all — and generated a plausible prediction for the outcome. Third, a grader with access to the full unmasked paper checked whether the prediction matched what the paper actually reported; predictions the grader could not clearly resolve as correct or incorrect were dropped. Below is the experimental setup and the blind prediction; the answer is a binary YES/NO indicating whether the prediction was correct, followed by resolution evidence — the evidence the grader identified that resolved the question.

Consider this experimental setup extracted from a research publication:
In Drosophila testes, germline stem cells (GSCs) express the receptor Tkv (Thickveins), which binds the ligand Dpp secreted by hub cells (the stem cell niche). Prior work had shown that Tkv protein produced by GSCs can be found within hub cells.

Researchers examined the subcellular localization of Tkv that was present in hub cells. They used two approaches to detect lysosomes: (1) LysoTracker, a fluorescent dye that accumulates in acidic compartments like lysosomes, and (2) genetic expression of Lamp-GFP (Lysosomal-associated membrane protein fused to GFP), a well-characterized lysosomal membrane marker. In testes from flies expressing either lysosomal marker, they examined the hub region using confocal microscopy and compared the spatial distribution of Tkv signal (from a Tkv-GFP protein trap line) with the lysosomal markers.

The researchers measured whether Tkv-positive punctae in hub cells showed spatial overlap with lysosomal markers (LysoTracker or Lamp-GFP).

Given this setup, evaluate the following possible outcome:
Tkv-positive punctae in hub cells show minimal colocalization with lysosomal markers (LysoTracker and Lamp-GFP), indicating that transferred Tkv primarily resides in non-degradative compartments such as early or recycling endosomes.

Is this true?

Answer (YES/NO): NO